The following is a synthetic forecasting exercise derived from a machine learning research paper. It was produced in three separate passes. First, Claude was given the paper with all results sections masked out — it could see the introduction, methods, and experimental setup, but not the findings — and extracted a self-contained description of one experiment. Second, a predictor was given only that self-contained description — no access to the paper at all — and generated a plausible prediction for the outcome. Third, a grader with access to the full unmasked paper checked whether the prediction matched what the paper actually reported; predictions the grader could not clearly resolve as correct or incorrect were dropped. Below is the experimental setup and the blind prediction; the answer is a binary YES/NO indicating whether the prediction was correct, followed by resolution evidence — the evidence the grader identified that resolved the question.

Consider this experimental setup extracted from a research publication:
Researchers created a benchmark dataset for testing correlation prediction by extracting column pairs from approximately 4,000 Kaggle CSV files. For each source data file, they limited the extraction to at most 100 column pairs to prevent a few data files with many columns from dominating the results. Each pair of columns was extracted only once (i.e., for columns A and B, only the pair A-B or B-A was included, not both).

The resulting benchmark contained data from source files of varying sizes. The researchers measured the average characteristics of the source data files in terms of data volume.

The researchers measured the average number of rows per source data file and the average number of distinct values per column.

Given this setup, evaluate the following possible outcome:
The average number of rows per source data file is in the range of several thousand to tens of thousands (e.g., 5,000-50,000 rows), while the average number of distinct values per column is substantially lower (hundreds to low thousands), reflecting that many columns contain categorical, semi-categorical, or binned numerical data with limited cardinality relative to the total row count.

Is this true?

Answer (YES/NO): NO